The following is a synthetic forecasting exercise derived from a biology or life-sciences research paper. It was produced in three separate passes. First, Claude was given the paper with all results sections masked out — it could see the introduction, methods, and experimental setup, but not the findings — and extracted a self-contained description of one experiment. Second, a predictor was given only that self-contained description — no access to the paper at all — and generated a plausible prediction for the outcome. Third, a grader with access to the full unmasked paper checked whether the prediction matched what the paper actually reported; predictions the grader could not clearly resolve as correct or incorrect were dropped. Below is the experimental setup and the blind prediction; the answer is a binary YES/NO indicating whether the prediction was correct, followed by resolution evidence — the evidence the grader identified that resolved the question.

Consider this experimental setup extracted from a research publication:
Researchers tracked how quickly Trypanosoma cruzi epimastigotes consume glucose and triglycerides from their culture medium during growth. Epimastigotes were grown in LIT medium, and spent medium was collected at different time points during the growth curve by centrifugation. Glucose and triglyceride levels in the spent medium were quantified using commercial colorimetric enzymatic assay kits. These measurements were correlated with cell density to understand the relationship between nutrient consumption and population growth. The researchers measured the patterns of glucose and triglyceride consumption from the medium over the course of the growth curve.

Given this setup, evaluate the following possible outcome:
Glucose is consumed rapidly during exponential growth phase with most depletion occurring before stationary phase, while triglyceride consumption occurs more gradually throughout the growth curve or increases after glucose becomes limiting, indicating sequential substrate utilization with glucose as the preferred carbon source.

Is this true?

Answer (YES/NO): YES